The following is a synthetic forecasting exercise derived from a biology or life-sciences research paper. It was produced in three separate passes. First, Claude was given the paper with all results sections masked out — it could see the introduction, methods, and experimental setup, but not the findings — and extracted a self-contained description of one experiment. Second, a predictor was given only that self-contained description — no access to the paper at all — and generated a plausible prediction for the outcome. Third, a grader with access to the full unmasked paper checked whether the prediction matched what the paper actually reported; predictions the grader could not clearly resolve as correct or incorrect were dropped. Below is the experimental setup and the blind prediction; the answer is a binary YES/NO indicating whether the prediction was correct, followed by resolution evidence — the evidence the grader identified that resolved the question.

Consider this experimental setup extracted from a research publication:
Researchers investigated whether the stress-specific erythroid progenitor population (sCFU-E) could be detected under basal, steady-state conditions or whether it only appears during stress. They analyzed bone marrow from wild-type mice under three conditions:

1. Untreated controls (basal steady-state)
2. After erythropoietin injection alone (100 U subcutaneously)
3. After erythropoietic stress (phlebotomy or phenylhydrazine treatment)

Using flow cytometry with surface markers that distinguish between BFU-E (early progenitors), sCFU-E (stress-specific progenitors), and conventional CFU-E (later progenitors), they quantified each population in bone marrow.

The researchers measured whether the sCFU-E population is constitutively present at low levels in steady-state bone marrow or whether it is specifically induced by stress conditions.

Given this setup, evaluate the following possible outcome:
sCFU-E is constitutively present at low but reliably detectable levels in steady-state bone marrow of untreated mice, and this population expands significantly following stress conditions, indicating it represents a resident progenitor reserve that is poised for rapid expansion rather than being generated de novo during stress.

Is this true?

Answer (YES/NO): YES